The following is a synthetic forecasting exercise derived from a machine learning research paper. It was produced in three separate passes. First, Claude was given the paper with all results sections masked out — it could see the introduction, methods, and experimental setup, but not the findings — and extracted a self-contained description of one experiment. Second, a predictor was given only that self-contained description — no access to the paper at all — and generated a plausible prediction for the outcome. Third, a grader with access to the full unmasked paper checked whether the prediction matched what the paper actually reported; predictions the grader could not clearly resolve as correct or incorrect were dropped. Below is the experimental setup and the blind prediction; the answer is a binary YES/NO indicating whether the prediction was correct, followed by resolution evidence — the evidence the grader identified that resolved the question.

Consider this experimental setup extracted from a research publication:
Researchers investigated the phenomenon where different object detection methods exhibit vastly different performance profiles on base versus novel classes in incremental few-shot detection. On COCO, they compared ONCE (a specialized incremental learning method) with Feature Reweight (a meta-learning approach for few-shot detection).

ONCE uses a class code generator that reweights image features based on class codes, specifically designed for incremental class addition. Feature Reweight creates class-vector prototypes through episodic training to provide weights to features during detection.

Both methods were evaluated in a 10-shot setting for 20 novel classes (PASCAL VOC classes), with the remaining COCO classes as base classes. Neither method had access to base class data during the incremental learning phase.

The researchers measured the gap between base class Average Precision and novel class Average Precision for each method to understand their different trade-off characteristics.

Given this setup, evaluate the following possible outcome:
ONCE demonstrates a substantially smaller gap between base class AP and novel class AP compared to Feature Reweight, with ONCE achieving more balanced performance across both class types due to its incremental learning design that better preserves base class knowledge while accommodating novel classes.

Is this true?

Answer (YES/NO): NO